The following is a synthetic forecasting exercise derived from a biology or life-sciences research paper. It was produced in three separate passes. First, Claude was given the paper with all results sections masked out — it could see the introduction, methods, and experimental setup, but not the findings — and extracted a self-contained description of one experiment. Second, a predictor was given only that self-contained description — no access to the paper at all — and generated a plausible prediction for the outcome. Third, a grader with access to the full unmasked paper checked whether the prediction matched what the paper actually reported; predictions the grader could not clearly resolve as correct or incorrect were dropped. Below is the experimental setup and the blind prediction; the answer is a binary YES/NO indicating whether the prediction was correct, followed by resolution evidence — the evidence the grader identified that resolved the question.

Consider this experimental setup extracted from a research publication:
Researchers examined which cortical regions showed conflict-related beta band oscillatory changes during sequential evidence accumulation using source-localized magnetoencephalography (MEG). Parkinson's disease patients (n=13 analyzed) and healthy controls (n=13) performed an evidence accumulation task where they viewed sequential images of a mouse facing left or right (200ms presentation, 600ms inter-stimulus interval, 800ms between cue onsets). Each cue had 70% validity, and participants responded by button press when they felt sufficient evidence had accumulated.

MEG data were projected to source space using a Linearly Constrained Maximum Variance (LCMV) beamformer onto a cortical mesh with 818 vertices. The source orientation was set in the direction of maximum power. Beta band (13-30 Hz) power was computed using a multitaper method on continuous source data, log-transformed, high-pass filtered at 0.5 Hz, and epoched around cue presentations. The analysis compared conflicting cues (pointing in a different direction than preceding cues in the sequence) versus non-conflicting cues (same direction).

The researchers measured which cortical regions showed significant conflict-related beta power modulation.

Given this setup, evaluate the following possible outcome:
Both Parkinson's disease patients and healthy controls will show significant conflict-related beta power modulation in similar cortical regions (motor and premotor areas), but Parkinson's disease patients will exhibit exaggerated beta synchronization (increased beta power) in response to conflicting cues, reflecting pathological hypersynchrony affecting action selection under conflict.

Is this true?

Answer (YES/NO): NO